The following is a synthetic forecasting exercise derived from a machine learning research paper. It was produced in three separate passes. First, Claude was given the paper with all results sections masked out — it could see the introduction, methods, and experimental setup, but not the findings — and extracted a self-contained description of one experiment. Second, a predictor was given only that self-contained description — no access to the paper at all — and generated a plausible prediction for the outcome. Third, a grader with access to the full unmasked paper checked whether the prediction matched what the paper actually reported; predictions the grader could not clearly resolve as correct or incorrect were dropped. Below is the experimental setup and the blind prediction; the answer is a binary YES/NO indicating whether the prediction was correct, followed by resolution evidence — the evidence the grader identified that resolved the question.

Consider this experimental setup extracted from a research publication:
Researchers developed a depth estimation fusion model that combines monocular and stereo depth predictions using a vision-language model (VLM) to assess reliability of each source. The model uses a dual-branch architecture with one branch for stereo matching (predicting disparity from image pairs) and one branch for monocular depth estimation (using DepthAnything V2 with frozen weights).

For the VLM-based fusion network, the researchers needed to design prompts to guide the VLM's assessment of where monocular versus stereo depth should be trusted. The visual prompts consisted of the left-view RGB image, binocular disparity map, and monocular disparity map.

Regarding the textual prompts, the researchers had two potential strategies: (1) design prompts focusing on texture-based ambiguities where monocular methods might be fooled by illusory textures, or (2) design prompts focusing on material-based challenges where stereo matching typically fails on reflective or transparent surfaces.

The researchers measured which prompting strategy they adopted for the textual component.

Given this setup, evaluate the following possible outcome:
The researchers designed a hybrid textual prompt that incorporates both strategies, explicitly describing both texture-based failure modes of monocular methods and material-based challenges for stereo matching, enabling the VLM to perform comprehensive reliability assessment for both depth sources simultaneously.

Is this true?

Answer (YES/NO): NO